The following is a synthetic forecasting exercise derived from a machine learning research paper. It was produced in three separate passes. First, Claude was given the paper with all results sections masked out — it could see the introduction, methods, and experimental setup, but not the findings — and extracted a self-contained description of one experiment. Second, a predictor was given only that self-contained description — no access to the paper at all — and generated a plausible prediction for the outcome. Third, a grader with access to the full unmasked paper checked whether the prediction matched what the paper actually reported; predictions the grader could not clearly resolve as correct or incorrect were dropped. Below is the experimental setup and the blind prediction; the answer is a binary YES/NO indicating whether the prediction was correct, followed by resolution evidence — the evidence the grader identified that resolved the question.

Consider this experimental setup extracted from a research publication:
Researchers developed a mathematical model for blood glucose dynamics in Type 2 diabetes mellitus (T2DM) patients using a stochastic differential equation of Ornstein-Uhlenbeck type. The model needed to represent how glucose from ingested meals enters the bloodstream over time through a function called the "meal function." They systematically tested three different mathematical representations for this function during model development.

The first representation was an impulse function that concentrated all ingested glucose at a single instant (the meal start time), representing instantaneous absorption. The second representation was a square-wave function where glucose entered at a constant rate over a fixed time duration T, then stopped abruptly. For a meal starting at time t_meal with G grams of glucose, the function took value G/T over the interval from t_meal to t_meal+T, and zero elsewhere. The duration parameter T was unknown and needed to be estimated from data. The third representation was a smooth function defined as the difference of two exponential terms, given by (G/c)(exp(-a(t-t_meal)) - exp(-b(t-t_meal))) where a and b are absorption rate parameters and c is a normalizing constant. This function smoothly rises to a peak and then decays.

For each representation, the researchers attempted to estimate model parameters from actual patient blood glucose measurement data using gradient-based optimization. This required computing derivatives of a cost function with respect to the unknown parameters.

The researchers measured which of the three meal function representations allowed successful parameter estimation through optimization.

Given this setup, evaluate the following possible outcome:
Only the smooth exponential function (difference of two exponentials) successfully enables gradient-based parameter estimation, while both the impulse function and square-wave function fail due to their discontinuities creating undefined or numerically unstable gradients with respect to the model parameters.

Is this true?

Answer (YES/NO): NO